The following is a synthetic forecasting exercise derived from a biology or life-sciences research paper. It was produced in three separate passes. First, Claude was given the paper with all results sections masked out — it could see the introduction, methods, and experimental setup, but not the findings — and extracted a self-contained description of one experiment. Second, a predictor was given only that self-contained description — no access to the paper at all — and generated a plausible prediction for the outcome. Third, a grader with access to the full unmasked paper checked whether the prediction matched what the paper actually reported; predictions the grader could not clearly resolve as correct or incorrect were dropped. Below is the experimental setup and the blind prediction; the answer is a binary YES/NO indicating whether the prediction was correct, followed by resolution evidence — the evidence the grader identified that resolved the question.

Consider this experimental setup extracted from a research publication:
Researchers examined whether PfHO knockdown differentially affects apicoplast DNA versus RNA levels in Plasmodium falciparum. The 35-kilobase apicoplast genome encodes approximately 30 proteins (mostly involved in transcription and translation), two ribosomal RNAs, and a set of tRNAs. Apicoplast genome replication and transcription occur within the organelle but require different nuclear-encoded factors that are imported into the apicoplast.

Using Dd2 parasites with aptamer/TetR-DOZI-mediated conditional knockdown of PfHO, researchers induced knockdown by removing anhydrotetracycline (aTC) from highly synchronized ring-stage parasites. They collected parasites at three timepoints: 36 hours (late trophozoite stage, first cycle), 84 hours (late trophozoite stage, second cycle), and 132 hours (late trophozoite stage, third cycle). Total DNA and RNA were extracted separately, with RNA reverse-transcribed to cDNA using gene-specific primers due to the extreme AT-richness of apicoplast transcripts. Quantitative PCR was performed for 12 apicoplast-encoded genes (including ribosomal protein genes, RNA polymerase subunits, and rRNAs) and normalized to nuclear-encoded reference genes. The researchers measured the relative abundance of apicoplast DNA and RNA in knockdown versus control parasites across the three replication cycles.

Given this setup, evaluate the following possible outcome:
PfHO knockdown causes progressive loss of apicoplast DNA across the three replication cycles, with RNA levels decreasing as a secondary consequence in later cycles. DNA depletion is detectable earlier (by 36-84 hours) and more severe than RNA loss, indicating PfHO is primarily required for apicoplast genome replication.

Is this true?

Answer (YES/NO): NO